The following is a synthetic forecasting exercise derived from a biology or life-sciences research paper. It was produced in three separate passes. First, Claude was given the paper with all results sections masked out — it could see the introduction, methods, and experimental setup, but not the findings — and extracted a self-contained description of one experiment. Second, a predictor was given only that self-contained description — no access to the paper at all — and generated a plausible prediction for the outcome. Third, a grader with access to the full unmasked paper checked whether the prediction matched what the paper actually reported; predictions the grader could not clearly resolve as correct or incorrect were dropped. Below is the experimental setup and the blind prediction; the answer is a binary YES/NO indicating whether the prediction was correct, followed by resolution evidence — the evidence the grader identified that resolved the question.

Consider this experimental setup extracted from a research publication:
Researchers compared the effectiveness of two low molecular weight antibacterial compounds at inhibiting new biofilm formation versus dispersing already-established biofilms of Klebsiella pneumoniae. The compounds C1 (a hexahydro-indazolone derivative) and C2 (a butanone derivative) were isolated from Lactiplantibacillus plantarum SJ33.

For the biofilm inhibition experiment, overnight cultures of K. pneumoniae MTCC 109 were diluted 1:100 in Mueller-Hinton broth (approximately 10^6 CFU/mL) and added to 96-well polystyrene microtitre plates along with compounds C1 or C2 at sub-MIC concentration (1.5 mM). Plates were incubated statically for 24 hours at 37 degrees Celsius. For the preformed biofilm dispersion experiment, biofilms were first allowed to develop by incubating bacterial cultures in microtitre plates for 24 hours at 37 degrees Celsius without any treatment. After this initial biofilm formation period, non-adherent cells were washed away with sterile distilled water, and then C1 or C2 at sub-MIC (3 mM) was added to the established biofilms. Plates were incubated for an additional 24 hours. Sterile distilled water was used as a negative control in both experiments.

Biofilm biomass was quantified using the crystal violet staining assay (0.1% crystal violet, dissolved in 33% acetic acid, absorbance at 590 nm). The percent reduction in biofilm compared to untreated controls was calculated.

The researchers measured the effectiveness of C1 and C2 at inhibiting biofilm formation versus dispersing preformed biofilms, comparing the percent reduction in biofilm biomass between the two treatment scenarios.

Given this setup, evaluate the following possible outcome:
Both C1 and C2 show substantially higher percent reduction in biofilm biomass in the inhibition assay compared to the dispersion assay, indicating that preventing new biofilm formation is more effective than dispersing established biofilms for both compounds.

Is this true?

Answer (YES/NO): NO